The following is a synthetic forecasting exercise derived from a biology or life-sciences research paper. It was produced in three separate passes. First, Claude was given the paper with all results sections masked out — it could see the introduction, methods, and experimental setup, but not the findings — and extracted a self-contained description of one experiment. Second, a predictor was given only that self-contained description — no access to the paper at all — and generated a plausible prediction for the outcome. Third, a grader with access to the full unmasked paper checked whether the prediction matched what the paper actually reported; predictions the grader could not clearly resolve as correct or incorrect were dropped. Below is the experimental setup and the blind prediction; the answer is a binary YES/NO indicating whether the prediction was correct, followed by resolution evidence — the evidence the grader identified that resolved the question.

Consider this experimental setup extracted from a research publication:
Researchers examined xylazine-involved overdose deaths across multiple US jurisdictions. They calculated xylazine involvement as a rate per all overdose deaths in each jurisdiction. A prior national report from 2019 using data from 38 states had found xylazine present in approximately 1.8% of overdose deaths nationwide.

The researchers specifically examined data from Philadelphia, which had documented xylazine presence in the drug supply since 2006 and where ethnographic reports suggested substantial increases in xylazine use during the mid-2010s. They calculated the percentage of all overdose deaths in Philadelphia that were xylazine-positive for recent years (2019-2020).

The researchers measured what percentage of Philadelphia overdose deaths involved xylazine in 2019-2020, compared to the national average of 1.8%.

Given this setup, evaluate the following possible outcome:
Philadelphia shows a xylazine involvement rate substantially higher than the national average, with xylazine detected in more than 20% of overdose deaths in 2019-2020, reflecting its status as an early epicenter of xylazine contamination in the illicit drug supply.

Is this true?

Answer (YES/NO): YES